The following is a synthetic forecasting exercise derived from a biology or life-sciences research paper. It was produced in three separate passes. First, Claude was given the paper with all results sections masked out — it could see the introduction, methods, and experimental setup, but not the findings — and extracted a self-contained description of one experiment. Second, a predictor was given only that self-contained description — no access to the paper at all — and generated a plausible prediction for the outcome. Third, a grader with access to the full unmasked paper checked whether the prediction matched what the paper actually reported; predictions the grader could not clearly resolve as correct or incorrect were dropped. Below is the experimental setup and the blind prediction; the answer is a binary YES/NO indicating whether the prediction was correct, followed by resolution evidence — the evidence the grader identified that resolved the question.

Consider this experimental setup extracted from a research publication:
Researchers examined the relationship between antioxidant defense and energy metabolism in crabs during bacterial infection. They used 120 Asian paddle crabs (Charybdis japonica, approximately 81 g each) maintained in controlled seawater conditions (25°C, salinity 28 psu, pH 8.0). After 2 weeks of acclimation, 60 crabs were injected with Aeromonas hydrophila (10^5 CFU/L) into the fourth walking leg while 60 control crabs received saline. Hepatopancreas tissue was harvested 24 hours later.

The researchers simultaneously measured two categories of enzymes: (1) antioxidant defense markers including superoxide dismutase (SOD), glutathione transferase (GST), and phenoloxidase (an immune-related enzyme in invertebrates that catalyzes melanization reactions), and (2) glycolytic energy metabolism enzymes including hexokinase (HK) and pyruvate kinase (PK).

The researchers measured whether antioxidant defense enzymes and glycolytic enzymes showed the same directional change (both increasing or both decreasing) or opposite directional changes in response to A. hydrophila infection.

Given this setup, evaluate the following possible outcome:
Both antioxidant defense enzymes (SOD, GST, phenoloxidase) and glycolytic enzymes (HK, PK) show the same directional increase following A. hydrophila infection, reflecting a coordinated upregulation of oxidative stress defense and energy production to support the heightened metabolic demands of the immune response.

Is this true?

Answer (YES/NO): NO